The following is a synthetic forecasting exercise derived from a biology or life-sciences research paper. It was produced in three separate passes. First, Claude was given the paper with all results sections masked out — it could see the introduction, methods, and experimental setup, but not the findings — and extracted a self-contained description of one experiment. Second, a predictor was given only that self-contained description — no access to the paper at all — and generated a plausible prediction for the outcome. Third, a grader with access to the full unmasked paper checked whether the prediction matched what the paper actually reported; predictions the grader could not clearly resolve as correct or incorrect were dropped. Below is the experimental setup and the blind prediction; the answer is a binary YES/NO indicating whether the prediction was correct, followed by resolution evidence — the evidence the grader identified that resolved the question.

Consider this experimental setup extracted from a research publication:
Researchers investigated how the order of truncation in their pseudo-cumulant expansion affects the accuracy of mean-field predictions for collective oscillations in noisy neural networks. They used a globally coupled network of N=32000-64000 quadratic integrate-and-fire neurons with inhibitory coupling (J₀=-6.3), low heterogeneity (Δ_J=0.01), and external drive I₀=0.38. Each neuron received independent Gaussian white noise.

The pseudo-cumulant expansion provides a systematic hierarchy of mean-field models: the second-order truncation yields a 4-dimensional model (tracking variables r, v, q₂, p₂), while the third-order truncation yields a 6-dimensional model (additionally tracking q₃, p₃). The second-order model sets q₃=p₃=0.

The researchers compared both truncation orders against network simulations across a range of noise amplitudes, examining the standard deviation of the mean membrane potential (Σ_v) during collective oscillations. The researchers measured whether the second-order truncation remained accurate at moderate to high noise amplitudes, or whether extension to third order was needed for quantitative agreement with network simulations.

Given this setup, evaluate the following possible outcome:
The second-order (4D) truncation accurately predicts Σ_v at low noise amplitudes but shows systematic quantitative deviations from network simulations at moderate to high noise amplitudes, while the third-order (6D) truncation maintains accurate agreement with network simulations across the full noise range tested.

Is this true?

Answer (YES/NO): NO